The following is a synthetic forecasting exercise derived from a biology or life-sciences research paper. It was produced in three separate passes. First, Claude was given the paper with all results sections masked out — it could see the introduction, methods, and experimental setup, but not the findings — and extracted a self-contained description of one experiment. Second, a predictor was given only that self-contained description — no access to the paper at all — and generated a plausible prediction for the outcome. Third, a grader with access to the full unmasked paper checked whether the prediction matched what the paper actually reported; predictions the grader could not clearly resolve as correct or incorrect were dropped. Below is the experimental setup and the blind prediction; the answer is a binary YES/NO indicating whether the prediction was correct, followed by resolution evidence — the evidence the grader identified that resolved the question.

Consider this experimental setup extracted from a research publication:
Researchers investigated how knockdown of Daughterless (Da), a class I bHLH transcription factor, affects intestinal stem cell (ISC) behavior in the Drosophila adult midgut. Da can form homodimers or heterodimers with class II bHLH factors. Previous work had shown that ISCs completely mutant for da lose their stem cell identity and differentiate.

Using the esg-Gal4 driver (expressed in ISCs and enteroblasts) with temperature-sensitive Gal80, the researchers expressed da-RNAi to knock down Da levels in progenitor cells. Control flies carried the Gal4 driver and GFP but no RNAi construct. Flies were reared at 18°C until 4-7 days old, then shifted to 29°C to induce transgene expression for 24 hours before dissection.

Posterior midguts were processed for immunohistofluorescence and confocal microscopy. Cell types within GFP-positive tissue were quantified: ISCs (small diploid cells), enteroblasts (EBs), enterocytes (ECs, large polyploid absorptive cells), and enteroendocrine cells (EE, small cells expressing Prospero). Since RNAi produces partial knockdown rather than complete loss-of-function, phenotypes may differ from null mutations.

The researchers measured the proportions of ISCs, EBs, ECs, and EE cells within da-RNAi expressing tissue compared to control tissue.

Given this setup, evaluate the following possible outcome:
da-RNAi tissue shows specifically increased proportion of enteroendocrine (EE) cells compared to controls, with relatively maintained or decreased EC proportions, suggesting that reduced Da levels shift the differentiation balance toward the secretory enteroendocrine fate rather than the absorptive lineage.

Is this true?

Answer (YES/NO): NO